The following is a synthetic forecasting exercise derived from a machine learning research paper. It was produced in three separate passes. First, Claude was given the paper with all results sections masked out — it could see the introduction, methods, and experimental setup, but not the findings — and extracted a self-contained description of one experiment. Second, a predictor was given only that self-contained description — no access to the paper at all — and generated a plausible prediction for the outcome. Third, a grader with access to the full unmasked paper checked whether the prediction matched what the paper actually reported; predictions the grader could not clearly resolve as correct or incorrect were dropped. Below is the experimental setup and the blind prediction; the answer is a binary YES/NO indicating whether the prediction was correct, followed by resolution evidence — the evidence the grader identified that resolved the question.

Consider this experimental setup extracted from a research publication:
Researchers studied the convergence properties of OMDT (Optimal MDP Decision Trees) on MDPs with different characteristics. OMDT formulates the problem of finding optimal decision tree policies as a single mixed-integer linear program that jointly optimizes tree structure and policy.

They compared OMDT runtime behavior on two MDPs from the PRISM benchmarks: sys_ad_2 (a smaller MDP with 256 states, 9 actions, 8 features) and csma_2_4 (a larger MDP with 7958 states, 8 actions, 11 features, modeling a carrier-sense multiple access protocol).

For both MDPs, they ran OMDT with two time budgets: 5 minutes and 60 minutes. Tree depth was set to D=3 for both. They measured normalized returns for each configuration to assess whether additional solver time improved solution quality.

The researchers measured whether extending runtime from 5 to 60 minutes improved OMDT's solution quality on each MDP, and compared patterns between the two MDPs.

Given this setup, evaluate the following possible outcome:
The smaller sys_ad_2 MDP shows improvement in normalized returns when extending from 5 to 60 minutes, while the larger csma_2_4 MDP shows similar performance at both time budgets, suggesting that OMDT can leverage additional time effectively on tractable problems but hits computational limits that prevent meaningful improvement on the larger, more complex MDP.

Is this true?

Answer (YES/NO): YES